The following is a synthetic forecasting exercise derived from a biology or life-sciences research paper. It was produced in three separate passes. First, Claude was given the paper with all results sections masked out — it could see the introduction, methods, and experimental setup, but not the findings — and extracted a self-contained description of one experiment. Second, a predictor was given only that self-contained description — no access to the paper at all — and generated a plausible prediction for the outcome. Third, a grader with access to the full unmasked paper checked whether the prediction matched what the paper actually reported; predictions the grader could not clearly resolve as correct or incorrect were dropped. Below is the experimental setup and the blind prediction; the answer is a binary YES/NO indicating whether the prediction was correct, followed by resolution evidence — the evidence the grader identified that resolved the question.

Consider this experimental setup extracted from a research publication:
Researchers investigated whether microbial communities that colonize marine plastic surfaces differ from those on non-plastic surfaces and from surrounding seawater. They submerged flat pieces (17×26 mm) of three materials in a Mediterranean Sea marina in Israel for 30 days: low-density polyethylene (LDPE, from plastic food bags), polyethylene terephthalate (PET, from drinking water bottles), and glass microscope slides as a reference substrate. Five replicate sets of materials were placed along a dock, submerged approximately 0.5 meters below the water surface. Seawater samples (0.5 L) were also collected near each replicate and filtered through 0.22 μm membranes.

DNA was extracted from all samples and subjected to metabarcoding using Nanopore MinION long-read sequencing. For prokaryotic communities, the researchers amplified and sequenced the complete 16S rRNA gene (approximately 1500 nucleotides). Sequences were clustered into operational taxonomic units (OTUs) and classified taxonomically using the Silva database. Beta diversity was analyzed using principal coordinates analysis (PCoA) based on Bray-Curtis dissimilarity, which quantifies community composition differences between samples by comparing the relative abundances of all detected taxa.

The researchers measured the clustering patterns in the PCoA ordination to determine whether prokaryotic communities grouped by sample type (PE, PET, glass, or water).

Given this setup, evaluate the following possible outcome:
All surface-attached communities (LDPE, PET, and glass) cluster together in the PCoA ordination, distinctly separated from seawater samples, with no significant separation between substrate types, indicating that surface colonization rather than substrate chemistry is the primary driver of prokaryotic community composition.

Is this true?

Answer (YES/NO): YES